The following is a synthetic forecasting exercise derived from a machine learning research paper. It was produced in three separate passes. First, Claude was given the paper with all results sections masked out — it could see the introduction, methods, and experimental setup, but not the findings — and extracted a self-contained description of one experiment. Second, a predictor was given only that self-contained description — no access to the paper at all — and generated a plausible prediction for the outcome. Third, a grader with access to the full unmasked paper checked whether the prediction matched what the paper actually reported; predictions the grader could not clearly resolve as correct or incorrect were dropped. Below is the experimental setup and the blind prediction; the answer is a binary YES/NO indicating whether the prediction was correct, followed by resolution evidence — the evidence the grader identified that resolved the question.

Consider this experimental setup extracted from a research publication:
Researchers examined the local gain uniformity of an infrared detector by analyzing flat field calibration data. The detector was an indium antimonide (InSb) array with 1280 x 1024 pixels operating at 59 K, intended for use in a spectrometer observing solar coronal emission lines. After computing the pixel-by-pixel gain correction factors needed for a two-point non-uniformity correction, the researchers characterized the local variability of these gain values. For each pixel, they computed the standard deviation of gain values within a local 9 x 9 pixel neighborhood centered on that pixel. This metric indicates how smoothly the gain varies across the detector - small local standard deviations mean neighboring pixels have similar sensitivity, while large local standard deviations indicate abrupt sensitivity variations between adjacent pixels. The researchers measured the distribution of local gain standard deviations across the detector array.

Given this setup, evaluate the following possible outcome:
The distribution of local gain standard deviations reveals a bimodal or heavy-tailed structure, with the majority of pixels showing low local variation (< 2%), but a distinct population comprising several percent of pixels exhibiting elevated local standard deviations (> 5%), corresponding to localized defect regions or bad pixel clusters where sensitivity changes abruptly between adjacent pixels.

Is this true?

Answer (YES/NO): NO